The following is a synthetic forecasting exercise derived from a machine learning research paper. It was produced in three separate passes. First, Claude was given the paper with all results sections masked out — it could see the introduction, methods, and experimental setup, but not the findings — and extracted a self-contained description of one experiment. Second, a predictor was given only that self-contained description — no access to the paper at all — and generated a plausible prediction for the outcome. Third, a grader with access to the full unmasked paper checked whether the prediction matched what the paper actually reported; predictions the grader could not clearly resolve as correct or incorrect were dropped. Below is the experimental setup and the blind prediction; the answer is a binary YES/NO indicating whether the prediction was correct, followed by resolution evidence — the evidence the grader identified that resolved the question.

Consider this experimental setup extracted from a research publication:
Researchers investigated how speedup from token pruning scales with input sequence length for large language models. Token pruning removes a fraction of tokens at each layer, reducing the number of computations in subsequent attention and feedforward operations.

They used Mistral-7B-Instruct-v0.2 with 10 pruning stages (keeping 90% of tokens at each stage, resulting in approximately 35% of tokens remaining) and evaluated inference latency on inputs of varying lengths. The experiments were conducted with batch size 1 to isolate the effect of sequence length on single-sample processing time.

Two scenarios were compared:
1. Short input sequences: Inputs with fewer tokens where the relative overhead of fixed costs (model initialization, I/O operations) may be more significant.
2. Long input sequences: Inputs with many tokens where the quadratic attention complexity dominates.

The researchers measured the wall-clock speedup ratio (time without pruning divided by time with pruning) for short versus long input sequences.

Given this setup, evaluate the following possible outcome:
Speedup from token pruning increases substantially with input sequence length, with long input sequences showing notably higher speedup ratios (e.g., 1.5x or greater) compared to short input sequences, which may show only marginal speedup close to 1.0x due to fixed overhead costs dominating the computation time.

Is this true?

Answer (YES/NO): YES